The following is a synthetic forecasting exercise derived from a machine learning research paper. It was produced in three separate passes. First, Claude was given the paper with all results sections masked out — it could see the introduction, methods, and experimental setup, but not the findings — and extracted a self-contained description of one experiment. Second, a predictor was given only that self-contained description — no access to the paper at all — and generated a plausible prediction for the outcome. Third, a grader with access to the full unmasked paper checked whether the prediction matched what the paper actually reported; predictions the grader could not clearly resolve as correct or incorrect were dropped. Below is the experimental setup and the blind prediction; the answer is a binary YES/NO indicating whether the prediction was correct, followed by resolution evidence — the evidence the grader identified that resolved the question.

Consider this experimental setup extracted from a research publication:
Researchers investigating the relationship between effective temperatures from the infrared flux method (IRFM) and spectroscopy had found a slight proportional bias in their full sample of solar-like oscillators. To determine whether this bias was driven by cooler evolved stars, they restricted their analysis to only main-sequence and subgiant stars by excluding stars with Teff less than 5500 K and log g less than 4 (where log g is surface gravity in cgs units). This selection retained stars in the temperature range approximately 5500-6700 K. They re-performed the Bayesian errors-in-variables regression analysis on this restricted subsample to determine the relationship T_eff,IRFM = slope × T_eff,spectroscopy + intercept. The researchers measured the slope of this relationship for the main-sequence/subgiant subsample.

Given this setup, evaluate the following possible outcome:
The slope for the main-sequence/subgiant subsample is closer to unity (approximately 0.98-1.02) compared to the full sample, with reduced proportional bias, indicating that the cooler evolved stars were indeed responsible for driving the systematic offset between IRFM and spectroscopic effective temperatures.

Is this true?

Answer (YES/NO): YES